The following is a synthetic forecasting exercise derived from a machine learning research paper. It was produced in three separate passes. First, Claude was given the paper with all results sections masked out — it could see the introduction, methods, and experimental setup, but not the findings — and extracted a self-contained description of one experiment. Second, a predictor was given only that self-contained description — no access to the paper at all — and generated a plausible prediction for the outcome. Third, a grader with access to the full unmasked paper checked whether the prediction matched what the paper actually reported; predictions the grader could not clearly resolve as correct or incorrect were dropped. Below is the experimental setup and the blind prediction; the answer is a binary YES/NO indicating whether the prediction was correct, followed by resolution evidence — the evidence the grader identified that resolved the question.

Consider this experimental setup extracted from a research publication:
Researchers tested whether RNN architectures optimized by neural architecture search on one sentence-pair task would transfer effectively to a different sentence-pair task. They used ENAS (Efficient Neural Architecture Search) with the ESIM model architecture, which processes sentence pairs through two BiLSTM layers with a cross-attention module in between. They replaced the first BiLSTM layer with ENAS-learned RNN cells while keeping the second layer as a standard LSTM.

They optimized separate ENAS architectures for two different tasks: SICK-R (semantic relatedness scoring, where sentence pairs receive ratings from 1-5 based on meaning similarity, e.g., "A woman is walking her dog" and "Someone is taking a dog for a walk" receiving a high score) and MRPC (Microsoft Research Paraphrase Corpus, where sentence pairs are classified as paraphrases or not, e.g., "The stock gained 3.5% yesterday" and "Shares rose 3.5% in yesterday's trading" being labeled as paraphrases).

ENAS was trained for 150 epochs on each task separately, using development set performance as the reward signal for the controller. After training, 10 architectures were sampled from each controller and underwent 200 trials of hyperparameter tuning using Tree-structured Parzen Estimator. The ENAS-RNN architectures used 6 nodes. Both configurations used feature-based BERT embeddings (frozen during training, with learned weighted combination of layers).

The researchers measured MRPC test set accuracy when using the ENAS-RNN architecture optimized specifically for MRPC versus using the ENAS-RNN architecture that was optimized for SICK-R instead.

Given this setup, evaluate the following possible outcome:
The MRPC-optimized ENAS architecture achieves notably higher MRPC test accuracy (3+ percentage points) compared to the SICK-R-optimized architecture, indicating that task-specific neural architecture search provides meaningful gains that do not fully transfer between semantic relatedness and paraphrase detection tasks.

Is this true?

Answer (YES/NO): NO